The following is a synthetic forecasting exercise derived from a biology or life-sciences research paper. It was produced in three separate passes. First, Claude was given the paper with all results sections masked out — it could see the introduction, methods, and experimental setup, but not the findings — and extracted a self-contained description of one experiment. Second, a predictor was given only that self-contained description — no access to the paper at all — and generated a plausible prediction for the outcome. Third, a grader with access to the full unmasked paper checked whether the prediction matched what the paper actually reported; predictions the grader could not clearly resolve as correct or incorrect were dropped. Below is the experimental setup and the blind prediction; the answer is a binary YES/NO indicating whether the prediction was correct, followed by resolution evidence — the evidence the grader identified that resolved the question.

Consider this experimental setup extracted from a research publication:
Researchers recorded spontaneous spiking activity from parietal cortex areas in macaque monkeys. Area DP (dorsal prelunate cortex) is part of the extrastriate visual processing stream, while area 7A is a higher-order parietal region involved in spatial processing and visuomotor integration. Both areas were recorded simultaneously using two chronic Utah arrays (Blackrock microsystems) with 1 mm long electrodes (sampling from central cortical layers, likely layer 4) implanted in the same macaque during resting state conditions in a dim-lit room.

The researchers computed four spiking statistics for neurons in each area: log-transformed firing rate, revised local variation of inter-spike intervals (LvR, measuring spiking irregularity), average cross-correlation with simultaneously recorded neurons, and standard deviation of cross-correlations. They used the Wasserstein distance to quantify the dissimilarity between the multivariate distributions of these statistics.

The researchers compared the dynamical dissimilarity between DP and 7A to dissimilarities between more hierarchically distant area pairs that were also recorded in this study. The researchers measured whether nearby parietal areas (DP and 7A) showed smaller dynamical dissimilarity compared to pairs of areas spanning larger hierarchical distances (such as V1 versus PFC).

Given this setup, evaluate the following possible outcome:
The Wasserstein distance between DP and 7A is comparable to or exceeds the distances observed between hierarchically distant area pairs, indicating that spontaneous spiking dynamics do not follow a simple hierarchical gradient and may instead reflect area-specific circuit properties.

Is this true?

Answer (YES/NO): NO